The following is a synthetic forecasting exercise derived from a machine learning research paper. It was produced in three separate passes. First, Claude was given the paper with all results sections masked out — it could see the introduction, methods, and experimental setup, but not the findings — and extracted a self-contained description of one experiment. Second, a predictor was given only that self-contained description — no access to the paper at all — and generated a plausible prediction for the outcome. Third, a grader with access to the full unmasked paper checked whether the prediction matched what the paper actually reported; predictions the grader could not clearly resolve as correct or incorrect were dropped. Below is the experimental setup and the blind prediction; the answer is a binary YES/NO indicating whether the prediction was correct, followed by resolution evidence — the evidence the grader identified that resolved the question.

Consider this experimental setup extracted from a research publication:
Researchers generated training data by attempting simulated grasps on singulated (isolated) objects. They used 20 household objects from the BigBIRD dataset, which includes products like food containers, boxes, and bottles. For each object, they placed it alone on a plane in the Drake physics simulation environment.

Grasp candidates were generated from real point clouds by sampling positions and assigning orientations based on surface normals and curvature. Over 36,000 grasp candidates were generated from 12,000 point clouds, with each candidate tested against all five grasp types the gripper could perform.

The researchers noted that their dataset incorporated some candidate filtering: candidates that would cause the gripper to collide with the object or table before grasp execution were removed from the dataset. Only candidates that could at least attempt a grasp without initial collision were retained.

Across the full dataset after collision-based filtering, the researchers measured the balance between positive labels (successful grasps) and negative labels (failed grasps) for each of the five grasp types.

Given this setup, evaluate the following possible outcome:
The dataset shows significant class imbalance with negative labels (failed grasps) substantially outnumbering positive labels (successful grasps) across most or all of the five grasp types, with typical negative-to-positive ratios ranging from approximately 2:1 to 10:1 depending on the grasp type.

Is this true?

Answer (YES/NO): NO